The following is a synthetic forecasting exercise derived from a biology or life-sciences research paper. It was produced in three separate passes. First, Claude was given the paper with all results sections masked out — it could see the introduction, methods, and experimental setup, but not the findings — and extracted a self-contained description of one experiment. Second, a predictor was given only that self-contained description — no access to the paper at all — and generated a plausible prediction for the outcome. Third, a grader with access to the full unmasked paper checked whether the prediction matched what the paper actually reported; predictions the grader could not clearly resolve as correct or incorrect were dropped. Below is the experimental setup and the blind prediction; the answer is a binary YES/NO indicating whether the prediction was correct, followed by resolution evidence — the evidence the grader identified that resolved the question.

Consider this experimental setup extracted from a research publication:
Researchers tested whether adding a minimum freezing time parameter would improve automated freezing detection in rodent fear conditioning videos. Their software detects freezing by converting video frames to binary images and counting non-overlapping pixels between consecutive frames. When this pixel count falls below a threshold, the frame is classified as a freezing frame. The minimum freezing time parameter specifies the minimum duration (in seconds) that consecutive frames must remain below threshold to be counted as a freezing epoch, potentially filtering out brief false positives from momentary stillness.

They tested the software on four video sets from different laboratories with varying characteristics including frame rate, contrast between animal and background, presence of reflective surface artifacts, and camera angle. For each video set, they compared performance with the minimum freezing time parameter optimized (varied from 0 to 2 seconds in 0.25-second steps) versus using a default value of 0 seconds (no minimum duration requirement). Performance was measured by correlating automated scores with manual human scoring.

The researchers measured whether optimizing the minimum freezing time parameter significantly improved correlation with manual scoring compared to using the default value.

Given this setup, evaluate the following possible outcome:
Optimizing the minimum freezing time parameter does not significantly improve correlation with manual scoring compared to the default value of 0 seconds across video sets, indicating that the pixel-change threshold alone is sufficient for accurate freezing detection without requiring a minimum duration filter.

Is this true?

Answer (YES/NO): YES